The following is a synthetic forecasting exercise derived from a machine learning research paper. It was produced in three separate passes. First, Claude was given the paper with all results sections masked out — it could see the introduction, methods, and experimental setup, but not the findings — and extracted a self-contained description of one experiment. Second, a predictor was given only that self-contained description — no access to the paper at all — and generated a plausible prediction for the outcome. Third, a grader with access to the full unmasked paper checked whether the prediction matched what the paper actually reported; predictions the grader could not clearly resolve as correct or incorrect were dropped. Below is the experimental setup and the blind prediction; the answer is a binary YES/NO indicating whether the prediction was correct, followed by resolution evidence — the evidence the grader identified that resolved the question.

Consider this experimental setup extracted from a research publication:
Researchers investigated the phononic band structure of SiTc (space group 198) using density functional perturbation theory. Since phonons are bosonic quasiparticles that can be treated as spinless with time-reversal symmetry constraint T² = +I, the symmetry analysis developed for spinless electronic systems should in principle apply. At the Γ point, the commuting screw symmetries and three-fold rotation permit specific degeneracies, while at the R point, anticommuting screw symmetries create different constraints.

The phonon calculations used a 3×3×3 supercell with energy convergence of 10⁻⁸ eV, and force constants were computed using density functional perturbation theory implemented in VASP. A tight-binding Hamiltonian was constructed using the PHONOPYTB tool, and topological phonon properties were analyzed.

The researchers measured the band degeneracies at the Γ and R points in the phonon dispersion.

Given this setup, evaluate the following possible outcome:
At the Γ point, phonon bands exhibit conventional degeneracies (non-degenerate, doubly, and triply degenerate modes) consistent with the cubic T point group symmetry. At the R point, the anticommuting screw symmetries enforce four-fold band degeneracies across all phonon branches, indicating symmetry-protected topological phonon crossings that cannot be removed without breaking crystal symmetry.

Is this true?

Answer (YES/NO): YES